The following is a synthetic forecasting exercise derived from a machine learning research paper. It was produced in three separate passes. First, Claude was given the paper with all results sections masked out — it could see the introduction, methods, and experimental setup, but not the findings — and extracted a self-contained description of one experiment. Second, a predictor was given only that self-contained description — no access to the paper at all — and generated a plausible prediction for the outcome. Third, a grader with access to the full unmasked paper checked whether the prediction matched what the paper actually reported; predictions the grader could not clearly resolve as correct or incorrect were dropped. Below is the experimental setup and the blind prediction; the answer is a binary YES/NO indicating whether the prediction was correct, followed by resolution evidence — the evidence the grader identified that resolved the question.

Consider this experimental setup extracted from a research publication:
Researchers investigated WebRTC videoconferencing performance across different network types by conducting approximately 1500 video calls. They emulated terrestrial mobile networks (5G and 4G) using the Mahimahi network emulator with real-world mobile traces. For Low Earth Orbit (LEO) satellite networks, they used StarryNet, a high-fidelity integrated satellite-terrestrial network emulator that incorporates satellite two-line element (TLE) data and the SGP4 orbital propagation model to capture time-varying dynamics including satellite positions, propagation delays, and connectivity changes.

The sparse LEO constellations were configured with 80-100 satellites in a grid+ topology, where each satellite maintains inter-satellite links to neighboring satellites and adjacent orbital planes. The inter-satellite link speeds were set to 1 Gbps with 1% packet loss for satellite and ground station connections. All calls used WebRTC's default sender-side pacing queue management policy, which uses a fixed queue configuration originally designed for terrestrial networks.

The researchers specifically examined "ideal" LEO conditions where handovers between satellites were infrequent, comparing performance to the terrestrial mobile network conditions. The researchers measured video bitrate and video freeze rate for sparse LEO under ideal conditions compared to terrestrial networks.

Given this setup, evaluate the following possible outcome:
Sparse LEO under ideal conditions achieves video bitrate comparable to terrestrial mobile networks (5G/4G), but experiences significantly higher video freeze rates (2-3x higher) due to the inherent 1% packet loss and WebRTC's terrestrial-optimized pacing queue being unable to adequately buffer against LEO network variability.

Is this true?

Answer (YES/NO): NO